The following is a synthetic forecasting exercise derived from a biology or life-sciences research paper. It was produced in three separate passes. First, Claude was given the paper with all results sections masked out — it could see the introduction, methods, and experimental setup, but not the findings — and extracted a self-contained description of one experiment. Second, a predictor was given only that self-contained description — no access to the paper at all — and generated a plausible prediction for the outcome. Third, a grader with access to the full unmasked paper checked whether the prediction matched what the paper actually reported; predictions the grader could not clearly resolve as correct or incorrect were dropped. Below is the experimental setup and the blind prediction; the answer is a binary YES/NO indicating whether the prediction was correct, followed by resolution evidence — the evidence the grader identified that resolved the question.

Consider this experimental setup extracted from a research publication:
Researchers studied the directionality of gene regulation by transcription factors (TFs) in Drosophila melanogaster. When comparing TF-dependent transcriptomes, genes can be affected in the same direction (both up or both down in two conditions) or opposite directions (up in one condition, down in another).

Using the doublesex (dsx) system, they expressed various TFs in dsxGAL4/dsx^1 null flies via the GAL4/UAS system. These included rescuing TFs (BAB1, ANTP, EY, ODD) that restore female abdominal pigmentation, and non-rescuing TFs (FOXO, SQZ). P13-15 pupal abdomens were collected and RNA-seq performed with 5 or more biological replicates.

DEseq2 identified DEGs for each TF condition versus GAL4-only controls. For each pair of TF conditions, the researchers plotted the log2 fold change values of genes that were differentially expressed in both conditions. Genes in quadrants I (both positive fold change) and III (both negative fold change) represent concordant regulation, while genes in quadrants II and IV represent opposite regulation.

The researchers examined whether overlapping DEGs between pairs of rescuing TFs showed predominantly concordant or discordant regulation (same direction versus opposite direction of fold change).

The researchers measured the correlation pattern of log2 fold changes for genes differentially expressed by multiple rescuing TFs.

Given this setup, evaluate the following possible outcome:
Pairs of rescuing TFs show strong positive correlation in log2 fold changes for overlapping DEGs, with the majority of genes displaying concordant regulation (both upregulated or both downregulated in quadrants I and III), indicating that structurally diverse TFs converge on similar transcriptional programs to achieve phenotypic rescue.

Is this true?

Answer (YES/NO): NO